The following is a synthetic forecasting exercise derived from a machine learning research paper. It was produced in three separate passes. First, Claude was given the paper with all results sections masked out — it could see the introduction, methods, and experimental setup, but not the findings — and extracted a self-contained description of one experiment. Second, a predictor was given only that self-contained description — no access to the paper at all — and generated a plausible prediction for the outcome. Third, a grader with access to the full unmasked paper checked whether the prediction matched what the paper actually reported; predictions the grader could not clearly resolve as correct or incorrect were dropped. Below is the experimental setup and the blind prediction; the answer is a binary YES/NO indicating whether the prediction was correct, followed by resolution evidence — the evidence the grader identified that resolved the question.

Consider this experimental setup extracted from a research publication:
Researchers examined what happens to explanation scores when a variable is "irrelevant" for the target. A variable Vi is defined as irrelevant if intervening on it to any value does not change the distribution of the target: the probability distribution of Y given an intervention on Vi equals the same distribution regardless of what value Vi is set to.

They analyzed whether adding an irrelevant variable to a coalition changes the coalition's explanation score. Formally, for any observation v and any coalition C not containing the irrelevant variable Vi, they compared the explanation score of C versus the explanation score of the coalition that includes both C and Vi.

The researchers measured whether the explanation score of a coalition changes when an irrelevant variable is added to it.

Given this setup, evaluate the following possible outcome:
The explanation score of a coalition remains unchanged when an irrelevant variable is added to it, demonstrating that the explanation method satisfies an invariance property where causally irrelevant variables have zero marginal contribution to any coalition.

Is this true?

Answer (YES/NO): YES